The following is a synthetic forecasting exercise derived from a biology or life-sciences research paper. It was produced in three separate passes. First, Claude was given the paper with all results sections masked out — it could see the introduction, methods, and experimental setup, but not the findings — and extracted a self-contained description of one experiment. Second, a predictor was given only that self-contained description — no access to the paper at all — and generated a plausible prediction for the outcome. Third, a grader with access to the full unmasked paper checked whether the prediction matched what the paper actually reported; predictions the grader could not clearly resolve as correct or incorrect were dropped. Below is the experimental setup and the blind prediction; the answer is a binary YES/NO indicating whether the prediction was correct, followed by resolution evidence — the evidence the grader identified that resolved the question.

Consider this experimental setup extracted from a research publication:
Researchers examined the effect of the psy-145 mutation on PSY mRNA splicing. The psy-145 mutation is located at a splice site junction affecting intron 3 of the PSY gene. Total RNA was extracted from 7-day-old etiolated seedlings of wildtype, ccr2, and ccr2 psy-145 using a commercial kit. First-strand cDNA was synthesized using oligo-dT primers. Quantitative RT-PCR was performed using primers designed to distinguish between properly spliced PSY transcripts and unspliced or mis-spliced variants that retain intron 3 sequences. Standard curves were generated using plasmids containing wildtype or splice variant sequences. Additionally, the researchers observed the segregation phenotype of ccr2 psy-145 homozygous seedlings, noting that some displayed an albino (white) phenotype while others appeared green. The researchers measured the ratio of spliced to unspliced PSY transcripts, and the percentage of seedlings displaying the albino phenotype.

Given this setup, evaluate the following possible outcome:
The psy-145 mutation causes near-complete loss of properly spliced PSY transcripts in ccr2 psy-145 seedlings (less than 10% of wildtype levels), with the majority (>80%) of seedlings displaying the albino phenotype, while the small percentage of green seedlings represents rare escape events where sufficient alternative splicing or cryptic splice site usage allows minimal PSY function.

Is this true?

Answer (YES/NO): NO